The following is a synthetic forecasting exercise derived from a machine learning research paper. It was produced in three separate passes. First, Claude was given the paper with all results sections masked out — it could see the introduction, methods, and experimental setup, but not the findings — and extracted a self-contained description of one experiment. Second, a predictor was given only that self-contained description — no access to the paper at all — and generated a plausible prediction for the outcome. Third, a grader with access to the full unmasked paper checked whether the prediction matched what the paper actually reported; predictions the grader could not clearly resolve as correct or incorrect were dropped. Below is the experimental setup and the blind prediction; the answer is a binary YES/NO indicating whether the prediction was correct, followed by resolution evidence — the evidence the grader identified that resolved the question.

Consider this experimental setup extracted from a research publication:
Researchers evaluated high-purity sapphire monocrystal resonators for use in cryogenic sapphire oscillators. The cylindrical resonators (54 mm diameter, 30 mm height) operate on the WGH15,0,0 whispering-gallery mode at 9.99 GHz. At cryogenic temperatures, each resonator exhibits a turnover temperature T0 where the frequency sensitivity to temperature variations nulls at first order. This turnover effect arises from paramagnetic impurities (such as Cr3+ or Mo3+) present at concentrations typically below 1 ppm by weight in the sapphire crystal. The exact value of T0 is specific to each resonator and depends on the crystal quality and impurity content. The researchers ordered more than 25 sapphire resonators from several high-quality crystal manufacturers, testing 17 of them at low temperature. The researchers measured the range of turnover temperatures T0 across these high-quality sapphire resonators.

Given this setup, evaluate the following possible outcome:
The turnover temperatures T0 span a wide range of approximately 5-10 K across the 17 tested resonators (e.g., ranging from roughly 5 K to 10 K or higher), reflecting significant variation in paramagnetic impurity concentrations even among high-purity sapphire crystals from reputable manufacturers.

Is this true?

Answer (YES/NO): NO